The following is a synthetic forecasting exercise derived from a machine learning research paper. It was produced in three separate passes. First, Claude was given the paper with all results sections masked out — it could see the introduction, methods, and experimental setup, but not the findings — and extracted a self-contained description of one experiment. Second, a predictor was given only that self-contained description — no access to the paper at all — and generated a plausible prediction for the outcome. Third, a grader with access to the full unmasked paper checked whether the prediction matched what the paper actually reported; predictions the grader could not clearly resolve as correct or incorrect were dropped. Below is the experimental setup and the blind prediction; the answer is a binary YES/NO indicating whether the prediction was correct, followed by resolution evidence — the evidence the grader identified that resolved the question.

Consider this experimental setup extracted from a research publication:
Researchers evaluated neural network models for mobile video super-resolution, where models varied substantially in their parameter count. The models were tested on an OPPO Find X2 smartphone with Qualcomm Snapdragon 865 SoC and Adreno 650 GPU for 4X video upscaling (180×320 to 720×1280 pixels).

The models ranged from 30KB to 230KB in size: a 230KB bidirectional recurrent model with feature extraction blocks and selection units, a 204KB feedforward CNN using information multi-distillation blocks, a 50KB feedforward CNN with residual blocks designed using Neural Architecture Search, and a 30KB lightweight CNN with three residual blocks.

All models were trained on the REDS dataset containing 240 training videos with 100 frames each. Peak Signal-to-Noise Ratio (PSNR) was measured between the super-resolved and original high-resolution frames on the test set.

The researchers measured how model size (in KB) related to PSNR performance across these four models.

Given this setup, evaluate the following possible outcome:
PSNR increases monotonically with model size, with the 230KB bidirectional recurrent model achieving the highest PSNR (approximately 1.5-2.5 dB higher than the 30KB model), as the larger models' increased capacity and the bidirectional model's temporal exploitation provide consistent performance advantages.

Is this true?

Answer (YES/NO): NO